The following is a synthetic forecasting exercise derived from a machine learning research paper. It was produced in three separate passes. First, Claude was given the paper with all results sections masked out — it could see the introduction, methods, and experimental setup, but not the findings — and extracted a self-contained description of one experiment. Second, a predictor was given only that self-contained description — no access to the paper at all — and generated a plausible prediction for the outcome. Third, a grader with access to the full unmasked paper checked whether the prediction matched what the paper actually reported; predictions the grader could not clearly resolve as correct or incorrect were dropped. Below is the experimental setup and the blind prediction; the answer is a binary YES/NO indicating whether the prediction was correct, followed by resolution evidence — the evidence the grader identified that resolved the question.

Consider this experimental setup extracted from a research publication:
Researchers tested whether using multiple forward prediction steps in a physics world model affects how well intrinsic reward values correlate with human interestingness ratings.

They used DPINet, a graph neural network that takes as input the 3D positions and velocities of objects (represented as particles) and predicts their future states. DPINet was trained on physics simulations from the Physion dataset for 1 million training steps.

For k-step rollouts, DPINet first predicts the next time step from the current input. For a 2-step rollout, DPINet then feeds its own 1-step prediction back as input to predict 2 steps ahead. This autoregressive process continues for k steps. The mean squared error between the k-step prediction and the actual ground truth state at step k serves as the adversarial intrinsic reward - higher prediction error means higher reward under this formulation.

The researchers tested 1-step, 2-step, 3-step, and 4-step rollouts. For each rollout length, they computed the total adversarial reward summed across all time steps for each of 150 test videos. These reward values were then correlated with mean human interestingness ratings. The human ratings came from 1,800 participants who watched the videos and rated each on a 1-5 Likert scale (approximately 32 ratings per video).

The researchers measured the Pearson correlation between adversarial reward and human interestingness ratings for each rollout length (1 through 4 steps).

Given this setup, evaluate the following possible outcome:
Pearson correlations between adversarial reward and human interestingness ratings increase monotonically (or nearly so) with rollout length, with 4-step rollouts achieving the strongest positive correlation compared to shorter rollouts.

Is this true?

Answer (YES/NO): NO